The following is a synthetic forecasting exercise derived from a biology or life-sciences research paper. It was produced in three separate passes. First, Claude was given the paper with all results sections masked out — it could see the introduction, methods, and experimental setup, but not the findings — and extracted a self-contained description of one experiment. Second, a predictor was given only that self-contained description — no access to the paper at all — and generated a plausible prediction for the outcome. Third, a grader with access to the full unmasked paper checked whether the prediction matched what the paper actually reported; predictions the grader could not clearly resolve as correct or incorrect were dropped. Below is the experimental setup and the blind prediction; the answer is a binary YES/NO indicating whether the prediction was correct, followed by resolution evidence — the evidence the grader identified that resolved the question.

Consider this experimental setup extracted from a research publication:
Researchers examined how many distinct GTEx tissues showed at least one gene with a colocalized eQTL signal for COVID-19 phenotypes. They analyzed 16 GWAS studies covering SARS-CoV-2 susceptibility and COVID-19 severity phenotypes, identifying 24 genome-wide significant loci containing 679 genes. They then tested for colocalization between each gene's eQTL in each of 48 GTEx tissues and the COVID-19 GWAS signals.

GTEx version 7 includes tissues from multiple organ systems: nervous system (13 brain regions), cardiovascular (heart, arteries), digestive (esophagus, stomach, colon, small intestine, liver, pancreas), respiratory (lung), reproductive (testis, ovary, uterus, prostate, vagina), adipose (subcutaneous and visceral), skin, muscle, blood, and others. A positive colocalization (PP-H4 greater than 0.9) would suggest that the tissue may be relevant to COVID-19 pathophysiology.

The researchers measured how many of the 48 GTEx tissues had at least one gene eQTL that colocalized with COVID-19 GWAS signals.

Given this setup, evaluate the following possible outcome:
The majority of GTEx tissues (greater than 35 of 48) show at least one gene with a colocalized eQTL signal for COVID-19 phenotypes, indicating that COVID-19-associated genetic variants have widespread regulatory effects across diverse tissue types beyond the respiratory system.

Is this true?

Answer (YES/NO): YES